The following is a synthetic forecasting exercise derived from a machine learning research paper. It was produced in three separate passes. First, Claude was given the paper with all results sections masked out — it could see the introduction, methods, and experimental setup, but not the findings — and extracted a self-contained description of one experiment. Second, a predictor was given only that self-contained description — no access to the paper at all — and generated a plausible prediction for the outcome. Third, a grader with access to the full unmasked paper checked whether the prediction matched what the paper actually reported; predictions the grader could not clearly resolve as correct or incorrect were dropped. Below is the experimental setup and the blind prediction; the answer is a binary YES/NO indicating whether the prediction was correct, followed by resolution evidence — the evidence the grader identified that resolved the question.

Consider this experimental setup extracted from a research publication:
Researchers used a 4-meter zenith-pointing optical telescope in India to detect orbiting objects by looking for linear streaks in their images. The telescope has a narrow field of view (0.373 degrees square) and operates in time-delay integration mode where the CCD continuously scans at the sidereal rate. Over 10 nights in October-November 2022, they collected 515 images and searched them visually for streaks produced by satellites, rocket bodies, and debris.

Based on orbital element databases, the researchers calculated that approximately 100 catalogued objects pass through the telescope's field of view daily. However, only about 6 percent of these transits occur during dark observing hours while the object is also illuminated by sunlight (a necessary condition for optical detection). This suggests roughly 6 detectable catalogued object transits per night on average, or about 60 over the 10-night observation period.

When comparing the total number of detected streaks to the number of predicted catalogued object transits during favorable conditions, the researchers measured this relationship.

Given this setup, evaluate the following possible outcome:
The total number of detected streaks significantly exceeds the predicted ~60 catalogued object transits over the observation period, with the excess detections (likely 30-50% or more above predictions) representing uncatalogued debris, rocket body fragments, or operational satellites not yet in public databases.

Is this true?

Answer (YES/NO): YES